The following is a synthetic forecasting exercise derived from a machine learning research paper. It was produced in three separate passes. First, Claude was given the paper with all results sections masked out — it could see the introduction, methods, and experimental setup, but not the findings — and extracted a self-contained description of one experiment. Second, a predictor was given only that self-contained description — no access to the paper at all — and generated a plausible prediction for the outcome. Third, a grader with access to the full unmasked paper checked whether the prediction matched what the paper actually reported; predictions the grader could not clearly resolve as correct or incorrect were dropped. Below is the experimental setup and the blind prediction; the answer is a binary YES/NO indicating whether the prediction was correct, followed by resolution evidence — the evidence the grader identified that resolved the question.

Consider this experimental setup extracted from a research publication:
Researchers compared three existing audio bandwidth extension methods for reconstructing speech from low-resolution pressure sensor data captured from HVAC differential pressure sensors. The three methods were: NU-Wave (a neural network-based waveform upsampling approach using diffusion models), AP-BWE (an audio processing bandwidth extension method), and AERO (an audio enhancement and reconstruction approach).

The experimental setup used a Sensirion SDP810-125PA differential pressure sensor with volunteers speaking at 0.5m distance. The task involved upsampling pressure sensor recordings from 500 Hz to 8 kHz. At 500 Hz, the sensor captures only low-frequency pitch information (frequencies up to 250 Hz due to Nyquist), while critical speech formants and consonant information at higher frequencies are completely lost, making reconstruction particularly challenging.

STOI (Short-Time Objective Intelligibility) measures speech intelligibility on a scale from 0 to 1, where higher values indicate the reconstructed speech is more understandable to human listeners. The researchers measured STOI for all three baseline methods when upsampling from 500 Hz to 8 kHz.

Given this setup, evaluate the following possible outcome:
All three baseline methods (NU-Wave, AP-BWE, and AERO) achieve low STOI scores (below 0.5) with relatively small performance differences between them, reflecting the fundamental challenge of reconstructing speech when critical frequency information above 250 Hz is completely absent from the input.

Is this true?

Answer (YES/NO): NO